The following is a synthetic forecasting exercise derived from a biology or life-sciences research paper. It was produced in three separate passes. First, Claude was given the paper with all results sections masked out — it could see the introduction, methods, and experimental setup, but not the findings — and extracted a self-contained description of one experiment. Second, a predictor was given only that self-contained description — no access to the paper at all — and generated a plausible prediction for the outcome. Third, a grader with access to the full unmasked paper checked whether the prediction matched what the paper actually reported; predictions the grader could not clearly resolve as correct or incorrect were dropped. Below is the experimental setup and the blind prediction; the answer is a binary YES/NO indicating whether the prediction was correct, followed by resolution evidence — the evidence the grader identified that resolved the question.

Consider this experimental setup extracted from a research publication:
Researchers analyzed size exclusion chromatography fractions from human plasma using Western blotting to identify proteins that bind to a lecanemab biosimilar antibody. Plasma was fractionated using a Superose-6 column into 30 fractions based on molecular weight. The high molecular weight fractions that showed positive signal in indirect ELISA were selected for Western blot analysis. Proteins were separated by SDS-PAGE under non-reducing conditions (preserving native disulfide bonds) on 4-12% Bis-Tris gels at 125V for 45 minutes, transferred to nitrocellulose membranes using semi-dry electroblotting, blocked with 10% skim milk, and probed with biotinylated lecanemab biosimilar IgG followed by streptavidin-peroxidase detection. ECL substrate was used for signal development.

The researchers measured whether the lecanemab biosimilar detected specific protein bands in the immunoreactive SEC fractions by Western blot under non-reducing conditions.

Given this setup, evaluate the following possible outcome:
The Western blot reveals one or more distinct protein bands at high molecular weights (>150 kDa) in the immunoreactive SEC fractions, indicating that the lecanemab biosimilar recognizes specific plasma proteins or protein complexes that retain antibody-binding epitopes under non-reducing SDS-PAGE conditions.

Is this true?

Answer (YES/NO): YES